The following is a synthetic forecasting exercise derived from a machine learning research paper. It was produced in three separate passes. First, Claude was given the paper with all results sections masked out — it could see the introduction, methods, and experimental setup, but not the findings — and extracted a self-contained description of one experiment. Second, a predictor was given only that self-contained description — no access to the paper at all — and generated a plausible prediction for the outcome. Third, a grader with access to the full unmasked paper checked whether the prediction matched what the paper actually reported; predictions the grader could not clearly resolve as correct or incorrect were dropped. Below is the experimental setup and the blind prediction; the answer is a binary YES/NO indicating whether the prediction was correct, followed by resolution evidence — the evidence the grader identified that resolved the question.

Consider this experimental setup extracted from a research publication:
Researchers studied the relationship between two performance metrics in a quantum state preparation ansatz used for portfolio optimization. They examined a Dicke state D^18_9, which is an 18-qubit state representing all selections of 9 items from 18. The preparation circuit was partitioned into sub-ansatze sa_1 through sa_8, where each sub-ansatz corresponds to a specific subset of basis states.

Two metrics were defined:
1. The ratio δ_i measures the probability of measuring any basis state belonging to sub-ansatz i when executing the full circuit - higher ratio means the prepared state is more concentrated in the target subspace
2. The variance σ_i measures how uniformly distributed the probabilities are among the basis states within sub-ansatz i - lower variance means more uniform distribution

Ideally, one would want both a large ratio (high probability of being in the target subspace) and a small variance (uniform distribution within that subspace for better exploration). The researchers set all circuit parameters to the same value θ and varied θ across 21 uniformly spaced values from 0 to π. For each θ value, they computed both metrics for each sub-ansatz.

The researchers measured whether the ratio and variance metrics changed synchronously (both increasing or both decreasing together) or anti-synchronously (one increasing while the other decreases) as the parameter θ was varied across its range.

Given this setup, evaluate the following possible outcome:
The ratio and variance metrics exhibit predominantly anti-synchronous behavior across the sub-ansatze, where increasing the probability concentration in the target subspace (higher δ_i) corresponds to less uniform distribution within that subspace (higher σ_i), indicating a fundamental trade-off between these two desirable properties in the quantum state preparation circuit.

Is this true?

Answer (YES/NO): NO